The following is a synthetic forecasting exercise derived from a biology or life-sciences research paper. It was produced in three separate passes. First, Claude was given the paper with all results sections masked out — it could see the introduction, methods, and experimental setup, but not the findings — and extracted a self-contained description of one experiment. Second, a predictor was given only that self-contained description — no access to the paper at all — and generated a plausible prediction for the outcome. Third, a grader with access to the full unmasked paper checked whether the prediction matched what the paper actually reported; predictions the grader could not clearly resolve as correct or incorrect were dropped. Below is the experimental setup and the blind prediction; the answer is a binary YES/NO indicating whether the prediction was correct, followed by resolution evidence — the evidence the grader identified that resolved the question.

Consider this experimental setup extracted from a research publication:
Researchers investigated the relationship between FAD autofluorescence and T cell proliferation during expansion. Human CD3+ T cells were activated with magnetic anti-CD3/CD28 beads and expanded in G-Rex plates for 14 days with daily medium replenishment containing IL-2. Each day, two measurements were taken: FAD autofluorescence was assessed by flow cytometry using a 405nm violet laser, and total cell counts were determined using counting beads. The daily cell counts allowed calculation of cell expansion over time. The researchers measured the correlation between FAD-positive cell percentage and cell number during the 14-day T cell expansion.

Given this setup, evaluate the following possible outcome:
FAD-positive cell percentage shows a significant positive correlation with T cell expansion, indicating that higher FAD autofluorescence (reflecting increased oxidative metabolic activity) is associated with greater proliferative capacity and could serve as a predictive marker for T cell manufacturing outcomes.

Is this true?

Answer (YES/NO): NO